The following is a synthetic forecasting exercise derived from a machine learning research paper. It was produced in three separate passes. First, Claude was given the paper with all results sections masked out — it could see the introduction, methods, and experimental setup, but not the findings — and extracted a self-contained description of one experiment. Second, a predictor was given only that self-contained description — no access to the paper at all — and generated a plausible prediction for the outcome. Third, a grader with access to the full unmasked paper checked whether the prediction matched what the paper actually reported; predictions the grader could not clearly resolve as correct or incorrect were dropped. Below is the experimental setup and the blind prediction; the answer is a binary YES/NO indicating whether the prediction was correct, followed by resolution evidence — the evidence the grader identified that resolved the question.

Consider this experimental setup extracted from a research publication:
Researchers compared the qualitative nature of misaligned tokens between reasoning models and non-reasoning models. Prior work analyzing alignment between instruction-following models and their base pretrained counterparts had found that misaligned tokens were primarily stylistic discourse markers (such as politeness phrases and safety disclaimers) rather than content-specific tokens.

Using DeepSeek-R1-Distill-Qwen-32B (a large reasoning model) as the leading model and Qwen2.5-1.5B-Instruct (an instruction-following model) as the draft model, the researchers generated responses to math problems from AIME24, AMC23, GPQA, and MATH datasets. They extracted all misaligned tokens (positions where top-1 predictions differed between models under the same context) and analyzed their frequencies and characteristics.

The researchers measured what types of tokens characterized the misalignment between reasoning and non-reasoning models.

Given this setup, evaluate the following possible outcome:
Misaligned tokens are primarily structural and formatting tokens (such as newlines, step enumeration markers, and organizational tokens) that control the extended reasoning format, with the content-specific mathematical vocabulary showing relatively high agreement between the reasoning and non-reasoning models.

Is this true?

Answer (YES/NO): NO